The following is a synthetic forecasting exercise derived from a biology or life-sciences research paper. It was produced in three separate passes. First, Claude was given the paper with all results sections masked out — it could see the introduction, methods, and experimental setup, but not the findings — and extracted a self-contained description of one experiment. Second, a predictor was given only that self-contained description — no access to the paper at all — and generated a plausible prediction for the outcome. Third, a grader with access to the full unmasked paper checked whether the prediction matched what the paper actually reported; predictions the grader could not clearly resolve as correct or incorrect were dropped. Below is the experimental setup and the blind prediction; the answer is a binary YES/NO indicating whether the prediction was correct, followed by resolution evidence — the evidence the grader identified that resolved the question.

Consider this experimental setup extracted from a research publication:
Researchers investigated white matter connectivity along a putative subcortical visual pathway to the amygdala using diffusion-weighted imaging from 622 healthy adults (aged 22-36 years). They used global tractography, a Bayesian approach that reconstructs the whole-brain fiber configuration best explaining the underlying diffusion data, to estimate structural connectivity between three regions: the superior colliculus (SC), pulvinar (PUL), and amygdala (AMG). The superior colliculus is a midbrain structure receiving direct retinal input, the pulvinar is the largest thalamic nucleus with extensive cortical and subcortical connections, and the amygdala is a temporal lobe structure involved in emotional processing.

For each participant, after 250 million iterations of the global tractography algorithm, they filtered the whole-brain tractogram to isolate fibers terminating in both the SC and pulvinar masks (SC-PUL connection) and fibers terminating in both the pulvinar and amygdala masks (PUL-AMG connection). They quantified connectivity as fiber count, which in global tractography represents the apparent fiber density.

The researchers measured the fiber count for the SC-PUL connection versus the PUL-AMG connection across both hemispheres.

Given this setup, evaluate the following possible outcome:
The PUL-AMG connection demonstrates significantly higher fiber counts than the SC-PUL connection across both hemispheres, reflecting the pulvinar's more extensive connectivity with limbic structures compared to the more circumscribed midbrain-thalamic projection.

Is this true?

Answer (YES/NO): NO